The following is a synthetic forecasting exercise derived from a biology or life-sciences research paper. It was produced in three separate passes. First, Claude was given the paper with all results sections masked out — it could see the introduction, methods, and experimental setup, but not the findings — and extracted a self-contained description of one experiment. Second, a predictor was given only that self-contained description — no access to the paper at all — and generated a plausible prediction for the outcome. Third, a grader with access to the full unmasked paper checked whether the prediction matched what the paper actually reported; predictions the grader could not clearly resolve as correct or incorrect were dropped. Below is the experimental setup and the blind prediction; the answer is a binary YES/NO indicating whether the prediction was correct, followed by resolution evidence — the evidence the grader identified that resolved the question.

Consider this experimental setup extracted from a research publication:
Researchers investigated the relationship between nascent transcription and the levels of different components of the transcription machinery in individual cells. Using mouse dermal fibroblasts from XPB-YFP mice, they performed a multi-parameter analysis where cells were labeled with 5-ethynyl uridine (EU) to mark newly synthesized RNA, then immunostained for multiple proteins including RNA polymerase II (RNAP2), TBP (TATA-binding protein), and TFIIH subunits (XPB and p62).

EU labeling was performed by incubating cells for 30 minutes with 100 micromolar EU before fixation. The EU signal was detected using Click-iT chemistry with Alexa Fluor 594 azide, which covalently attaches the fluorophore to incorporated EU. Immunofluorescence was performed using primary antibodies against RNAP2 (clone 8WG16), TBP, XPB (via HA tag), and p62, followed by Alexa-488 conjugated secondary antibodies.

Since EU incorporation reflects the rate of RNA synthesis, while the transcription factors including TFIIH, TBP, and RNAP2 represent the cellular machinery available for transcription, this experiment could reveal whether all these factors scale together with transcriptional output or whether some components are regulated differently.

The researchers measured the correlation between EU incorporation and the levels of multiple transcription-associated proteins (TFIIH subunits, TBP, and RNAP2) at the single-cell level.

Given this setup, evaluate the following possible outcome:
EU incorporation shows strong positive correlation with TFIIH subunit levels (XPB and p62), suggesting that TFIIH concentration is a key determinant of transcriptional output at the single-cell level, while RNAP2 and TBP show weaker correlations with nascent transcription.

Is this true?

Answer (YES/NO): NO